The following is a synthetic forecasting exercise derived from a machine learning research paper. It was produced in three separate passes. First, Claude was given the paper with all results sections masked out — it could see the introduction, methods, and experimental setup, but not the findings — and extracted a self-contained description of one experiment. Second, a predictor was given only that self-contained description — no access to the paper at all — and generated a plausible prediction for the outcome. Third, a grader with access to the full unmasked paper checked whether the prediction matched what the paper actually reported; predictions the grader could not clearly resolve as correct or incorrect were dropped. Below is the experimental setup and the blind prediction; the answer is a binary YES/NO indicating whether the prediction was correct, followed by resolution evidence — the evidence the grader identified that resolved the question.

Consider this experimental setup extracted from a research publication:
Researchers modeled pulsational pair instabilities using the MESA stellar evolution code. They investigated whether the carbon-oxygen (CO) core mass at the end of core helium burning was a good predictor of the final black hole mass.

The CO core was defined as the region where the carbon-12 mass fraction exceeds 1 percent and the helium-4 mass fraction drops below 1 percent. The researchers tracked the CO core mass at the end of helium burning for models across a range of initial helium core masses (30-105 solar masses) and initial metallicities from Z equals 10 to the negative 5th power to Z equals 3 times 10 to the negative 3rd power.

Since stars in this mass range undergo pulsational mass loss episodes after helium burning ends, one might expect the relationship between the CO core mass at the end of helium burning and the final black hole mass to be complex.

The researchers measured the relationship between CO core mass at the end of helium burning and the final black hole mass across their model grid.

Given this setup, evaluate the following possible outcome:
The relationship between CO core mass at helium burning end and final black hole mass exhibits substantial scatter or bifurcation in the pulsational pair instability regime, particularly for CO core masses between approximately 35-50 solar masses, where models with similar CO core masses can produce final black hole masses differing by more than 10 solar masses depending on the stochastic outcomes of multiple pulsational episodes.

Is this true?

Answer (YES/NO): NO